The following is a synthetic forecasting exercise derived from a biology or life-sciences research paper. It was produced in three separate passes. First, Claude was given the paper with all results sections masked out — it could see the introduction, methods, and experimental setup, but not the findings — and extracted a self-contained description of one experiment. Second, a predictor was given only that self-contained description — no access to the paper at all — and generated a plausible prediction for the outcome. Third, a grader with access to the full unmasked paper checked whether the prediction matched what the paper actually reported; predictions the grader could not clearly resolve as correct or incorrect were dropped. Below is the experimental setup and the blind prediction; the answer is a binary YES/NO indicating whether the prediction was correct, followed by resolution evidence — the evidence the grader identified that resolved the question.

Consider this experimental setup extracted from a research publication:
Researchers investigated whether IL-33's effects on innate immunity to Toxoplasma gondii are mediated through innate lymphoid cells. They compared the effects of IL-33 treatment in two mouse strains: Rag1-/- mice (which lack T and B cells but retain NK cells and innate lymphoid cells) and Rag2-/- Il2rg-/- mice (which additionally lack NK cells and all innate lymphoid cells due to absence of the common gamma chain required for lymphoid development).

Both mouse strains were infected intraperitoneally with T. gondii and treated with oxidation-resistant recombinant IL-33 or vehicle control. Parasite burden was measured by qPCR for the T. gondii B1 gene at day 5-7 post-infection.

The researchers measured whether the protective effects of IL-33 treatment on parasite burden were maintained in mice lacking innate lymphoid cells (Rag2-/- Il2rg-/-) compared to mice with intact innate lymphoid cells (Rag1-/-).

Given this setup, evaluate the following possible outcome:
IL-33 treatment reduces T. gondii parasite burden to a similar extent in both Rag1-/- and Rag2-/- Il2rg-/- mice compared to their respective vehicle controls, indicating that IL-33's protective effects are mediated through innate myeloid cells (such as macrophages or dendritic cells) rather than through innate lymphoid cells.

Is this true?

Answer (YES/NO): NO